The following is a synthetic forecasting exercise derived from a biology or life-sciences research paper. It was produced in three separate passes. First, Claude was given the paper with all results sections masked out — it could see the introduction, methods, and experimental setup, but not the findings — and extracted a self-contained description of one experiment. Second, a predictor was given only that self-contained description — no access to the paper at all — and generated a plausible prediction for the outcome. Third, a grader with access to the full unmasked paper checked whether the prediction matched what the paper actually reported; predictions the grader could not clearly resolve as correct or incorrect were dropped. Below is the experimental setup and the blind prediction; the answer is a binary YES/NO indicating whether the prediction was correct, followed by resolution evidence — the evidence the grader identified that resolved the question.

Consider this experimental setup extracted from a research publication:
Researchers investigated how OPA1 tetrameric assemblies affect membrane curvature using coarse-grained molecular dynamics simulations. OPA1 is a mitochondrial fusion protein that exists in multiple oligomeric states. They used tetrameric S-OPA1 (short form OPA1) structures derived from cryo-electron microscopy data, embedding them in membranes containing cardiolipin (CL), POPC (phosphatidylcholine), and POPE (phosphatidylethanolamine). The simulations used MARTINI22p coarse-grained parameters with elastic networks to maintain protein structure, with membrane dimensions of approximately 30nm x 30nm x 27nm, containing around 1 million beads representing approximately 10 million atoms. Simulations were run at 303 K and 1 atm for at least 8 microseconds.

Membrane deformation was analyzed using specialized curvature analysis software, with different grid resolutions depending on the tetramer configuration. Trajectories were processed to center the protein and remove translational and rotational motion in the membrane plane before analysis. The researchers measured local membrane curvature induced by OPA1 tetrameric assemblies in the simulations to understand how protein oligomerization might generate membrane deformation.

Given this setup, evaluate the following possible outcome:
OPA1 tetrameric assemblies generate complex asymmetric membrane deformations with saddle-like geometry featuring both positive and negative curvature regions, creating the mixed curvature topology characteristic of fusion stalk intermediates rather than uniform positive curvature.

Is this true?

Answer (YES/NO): NO